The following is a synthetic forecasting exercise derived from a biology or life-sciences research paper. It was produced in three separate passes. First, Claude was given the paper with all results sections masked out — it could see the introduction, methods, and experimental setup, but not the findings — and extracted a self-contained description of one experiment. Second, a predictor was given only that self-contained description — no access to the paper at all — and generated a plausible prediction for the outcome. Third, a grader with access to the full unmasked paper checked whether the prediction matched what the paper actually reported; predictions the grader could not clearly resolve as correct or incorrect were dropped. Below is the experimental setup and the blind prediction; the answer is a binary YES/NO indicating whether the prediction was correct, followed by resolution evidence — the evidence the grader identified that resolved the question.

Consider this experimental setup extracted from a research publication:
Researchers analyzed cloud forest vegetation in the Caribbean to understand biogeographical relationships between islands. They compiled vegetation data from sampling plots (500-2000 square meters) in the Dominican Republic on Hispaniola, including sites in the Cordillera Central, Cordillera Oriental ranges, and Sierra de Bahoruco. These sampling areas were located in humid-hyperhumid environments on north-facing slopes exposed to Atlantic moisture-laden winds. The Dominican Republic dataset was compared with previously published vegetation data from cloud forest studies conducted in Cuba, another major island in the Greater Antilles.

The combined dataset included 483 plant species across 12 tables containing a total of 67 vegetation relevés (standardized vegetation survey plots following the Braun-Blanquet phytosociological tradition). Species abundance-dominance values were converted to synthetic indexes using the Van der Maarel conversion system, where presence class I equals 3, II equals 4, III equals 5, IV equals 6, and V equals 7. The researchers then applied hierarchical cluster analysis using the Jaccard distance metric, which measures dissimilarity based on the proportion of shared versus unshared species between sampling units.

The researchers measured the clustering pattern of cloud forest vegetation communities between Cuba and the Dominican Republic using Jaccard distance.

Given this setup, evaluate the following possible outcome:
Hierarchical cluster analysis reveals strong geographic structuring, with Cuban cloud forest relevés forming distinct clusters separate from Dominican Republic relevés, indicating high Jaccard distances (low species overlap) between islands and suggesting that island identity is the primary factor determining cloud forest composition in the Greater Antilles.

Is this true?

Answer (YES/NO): YES